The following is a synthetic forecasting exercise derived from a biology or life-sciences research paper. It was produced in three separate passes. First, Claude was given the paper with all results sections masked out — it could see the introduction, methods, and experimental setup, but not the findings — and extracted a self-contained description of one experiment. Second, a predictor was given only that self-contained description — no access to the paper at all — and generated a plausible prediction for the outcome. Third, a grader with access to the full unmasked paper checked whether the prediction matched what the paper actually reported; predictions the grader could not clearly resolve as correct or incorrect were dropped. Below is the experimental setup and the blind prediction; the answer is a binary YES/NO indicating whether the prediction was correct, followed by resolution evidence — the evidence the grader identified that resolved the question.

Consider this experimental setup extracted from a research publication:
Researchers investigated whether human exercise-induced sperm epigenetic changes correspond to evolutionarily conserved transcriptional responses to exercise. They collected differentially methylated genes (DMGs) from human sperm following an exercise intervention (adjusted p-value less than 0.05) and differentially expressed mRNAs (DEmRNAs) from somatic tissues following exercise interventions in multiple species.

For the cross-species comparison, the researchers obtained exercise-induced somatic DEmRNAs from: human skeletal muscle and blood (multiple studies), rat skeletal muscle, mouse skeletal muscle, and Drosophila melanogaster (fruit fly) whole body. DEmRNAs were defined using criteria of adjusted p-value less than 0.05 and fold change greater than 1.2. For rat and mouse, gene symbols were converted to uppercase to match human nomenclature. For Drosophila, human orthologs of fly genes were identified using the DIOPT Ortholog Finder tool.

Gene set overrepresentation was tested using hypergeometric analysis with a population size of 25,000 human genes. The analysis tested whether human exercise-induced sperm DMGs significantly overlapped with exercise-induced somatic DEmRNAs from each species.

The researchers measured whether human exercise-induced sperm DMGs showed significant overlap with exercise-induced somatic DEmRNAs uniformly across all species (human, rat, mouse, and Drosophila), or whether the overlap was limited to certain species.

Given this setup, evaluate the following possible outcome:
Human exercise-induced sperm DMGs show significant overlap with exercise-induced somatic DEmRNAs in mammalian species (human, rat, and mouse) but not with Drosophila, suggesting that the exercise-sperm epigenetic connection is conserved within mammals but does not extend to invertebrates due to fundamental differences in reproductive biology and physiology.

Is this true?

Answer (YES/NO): NO